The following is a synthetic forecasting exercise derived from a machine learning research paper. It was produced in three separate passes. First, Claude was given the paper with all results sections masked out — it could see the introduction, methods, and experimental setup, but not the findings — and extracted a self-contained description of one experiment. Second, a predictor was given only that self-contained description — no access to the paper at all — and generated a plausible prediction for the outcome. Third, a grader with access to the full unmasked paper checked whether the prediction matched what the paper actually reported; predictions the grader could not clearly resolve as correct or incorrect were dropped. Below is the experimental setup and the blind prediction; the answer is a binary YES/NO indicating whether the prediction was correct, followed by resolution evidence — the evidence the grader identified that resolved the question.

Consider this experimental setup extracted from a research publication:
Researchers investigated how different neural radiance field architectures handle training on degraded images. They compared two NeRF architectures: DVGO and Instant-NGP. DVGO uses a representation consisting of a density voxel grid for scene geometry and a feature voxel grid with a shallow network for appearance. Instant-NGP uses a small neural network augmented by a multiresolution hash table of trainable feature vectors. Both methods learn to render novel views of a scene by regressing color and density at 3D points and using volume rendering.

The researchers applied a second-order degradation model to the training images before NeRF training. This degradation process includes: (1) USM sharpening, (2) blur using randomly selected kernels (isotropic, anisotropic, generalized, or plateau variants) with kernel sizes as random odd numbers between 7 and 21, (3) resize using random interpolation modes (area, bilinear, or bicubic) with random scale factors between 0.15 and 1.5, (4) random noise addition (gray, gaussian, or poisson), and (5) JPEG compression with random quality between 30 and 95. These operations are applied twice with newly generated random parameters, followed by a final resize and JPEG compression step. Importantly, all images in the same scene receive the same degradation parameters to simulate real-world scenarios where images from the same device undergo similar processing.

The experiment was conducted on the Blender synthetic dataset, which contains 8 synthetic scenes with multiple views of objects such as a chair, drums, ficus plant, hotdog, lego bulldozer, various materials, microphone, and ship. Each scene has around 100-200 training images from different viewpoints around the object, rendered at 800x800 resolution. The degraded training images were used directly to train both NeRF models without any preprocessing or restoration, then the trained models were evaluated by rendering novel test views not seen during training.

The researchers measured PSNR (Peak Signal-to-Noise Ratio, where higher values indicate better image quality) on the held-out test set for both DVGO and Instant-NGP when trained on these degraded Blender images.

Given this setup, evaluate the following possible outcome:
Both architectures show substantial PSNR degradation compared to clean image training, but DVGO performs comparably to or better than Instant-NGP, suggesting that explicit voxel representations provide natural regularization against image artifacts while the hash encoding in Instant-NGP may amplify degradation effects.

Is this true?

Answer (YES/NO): NO